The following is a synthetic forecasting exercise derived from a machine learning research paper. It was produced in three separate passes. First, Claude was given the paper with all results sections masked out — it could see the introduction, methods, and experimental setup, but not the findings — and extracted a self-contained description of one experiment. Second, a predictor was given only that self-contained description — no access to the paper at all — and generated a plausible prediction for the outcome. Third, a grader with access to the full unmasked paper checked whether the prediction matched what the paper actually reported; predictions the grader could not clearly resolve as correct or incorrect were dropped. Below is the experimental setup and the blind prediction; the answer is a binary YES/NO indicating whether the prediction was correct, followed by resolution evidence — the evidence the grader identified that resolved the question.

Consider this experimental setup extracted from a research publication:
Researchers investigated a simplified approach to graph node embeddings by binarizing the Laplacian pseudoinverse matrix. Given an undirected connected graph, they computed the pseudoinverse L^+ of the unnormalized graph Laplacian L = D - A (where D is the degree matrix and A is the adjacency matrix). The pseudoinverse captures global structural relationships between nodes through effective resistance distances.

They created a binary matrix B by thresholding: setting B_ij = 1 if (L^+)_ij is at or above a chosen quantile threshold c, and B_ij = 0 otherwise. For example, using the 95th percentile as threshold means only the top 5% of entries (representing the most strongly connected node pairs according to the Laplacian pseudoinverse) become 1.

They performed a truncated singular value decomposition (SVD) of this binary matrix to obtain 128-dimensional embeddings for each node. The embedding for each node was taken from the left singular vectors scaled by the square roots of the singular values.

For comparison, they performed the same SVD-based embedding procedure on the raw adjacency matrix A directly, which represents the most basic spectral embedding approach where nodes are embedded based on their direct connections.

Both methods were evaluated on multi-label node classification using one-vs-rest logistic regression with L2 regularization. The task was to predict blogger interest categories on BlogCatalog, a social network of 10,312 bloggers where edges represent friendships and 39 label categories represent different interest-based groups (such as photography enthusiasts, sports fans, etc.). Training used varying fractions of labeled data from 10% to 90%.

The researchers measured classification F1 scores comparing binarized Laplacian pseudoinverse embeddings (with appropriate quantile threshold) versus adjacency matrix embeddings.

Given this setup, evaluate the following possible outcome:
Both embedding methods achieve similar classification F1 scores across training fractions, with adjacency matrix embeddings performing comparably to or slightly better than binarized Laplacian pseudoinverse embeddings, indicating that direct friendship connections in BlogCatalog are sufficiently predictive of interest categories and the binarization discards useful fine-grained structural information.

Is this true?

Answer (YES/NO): NO